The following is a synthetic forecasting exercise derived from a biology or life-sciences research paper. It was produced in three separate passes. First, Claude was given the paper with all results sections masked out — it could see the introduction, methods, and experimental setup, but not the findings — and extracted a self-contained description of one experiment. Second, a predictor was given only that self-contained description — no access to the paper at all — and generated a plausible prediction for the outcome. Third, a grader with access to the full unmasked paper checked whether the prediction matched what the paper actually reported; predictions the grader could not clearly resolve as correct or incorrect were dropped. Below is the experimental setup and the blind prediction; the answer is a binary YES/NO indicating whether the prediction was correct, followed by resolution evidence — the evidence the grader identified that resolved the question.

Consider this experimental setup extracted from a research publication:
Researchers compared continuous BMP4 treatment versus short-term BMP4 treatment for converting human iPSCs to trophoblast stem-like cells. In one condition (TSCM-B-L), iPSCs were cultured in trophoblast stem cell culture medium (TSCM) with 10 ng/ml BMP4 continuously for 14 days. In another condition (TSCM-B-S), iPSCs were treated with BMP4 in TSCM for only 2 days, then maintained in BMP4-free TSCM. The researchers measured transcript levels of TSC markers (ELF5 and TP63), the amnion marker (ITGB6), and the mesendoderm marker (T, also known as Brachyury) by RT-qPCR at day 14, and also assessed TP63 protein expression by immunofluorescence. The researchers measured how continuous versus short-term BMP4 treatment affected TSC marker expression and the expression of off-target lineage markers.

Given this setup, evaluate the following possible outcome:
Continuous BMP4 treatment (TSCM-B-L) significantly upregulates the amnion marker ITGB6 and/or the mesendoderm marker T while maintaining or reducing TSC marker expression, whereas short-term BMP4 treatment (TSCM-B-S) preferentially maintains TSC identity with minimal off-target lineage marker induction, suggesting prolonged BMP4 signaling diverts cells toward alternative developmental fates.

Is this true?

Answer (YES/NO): YES